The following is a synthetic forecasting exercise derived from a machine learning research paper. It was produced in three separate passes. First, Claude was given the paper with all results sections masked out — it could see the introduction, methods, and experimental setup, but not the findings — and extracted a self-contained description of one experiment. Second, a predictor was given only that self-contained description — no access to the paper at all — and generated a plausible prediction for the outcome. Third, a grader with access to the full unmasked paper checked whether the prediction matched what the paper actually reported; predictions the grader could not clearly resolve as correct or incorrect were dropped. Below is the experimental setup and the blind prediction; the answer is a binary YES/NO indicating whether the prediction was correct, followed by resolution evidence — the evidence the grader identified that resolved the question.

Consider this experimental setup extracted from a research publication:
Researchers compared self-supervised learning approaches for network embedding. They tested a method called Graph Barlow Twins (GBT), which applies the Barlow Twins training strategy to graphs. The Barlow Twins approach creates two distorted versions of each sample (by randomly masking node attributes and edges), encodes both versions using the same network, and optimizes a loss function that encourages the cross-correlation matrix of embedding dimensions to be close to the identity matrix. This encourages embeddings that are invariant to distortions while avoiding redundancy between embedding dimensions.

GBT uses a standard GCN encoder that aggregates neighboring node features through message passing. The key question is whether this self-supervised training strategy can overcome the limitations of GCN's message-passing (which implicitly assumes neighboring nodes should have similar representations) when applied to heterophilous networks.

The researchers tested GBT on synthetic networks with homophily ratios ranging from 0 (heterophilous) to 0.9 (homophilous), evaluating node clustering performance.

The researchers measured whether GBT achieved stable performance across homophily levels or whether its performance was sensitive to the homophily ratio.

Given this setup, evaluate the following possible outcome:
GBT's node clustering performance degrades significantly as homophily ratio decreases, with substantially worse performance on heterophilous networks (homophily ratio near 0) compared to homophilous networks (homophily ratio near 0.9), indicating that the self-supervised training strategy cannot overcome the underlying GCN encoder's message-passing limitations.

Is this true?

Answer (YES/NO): YES